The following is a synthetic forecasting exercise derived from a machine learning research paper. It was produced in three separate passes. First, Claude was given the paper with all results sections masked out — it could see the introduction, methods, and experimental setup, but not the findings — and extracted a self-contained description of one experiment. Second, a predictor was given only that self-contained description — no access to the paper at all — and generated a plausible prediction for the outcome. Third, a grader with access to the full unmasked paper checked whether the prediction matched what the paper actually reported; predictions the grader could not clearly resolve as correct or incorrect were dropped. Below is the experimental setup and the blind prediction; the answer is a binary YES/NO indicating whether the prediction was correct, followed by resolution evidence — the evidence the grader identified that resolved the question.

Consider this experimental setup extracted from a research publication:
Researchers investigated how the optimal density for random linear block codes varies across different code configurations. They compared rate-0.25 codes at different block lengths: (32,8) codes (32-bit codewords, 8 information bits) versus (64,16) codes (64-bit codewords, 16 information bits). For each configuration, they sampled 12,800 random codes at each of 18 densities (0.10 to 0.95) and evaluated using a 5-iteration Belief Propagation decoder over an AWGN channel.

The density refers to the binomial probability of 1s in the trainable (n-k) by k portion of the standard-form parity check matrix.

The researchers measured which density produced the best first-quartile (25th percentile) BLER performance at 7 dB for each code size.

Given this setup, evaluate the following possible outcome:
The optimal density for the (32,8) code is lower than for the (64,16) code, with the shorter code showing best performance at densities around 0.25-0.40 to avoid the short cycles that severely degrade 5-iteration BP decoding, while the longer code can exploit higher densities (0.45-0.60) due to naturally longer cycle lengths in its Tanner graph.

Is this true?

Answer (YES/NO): NO